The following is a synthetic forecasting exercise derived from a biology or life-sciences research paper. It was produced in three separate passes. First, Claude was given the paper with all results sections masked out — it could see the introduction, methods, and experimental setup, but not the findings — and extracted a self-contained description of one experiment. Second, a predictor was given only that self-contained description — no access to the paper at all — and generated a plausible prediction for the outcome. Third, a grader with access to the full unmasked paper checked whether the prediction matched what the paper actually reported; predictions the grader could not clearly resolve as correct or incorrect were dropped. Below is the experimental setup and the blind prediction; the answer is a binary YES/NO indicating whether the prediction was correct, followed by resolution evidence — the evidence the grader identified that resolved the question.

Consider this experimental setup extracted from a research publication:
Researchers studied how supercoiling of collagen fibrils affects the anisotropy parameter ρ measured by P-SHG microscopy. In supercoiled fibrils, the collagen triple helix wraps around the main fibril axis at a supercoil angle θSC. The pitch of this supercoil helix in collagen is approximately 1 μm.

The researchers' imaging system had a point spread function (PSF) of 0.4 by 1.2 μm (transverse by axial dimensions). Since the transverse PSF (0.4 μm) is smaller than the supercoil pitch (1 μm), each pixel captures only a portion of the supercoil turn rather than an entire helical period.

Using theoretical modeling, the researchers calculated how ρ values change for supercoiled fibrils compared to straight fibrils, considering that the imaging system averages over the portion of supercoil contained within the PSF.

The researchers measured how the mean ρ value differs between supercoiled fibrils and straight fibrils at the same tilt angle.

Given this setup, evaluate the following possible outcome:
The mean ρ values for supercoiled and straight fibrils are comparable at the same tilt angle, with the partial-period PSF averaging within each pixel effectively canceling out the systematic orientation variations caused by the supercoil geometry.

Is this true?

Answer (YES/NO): NO